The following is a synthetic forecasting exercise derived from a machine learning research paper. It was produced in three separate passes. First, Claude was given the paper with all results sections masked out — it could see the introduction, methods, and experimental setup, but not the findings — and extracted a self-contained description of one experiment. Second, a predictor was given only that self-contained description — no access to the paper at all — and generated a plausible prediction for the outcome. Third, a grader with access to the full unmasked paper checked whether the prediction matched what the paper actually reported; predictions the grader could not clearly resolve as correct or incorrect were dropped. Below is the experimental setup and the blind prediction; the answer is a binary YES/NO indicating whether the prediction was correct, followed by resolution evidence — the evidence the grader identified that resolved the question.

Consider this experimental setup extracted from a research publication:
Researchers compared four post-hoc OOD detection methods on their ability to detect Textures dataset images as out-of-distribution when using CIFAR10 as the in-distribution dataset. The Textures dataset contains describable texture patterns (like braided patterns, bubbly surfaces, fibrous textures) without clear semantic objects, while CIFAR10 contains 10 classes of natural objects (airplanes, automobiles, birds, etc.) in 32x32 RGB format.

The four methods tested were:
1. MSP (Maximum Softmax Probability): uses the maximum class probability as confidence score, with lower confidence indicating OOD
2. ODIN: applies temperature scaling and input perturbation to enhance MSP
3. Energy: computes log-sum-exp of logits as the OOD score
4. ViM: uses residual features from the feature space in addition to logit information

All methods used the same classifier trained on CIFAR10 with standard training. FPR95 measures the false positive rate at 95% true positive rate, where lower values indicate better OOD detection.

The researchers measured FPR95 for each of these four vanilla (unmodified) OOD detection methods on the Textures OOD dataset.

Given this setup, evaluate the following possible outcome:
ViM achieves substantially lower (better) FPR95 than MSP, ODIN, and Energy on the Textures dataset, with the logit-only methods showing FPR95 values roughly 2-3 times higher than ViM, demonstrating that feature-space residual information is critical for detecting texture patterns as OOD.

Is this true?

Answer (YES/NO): NO